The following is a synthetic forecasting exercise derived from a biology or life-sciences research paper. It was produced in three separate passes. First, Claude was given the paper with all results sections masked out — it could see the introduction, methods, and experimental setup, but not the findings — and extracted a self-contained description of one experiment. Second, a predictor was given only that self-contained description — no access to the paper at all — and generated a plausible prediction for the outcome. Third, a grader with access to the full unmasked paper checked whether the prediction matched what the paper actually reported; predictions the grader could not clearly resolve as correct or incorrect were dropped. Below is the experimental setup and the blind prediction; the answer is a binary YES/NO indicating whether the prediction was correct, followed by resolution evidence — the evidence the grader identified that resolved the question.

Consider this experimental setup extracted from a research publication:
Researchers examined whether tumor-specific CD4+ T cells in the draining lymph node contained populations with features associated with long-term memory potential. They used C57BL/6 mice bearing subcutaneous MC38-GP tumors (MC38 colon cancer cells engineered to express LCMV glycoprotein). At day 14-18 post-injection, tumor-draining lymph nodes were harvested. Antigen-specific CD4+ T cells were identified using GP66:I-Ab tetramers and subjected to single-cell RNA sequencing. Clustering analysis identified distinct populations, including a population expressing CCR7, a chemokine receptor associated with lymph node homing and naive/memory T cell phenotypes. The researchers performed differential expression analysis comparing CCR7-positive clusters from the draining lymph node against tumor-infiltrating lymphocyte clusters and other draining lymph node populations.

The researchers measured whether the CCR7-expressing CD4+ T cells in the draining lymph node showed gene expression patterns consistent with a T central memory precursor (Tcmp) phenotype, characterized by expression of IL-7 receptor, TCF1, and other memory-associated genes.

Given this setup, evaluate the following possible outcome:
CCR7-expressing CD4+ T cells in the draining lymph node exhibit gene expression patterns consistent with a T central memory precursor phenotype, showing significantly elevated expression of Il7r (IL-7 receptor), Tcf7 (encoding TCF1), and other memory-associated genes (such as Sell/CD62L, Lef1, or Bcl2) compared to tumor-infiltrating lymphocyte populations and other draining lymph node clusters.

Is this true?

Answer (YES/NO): NO